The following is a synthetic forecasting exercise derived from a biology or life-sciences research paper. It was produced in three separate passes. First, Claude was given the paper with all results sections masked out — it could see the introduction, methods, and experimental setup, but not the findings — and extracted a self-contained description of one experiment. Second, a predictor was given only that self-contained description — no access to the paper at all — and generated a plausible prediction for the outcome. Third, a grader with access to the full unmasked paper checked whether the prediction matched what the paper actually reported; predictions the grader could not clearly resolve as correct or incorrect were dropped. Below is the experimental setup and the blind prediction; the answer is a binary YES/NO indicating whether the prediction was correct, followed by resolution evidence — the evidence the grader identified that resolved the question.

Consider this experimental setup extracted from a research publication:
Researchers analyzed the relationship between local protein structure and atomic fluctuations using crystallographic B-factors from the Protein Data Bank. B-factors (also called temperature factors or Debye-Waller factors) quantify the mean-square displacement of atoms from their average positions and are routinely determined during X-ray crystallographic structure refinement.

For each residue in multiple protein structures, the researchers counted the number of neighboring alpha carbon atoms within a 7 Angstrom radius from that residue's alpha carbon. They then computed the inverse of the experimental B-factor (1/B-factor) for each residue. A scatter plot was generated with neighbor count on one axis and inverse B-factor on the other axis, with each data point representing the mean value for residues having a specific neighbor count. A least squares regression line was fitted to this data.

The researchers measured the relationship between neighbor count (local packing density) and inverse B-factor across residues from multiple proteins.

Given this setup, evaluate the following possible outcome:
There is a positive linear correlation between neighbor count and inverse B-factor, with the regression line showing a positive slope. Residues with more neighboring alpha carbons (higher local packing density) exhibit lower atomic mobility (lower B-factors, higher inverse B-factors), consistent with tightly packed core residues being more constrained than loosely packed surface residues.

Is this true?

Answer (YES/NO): YES